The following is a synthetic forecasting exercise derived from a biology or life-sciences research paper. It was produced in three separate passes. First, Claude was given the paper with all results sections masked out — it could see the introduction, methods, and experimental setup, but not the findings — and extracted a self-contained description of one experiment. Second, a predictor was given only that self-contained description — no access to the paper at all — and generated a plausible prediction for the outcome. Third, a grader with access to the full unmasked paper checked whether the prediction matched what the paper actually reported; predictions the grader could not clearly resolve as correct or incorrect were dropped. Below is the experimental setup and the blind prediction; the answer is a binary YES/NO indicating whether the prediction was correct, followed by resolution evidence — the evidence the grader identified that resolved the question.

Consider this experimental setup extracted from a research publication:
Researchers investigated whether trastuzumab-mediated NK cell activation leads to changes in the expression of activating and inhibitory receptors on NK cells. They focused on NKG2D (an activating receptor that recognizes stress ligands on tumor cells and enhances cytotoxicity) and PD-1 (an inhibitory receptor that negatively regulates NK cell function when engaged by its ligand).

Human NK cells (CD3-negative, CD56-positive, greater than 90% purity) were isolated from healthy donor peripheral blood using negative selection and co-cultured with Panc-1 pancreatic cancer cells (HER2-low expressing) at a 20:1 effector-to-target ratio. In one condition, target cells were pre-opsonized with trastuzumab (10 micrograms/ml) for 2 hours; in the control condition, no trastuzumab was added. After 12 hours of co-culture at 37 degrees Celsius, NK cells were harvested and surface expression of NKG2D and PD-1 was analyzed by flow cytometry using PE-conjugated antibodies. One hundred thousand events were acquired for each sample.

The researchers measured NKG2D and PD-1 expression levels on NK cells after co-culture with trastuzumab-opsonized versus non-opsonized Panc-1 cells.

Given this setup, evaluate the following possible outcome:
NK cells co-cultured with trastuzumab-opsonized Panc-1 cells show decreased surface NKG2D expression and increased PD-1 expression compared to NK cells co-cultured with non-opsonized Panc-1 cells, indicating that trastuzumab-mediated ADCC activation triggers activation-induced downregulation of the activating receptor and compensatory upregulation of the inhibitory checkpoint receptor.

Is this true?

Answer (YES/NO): NO